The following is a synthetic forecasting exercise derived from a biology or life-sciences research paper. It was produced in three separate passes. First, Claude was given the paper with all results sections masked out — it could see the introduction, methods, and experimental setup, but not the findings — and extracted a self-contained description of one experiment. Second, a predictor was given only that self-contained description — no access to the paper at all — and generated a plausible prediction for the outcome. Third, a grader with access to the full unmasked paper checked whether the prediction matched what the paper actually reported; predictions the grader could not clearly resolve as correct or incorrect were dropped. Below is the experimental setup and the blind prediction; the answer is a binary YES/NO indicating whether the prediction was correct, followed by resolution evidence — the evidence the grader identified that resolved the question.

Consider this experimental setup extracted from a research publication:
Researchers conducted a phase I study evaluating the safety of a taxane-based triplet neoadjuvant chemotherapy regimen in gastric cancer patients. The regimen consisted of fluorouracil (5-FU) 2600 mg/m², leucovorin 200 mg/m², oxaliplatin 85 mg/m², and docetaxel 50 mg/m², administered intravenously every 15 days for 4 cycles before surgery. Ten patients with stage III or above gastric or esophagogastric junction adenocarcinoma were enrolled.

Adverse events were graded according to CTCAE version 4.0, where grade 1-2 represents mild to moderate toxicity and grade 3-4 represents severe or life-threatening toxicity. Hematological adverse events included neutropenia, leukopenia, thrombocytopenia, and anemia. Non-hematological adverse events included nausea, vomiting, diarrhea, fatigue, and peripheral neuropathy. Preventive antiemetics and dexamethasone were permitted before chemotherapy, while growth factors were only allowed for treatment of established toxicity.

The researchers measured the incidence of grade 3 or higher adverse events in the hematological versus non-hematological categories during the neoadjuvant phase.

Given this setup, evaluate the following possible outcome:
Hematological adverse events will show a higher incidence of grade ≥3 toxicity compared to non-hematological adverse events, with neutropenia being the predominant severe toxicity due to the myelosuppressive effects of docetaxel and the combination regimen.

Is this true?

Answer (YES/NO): NO